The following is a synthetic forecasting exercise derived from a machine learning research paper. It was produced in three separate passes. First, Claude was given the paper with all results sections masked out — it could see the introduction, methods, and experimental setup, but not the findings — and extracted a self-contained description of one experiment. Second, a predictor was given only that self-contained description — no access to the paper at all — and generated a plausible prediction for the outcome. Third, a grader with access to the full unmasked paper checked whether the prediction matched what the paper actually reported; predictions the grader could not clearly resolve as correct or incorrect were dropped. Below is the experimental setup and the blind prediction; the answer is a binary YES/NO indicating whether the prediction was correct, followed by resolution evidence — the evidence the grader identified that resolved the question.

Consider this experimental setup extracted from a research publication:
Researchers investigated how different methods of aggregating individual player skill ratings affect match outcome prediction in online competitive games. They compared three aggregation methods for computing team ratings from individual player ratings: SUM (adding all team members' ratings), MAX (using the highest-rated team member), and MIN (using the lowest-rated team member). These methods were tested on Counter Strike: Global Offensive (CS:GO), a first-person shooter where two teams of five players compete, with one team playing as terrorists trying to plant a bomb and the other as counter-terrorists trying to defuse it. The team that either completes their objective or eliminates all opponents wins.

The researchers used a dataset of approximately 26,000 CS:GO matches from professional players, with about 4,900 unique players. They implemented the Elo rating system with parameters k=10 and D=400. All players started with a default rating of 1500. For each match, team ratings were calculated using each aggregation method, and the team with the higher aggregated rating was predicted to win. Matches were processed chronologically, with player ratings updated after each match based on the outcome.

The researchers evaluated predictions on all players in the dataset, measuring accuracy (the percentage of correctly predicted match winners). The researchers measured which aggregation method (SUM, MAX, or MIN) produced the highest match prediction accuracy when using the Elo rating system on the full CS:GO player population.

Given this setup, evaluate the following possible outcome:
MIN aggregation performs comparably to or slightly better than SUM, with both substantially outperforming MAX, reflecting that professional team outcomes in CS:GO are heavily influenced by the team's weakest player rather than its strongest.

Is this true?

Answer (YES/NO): NO